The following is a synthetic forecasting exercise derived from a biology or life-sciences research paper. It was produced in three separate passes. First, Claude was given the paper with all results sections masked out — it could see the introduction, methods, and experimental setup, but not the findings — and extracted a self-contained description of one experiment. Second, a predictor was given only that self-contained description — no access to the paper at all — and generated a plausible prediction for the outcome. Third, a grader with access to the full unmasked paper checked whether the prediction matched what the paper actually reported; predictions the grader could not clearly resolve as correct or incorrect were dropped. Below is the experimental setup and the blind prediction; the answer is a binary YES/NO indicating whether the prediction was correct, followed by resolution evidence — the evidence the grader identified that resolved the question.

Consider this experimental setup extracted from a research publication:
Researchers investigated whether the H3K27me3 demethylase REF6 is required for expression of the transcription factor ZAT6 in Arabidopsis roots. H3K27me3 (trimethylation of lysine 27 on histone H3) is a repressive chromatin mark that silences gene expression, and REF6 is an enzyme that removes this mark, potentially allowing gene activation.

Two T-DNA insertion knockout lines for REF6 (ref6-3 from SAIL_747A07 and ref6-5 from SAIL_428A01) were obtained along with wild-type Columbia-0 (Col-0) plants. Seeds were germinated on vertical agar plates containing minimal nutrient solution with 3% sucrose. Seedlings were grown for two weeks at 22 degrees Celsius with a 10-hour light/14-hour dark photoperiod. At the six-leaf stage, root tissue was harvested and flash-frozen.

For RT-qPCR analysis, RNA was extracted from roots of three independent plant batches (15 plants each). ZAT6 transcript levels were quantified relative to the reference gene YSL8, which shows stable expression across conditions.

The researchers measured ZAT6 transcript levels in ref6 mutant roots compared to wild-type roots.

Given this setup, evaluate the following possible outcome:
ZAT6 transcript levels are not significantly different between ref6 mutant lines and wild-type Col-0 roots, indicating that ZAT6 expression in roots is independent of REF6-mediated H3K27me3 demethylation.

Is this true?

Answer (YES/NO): NO